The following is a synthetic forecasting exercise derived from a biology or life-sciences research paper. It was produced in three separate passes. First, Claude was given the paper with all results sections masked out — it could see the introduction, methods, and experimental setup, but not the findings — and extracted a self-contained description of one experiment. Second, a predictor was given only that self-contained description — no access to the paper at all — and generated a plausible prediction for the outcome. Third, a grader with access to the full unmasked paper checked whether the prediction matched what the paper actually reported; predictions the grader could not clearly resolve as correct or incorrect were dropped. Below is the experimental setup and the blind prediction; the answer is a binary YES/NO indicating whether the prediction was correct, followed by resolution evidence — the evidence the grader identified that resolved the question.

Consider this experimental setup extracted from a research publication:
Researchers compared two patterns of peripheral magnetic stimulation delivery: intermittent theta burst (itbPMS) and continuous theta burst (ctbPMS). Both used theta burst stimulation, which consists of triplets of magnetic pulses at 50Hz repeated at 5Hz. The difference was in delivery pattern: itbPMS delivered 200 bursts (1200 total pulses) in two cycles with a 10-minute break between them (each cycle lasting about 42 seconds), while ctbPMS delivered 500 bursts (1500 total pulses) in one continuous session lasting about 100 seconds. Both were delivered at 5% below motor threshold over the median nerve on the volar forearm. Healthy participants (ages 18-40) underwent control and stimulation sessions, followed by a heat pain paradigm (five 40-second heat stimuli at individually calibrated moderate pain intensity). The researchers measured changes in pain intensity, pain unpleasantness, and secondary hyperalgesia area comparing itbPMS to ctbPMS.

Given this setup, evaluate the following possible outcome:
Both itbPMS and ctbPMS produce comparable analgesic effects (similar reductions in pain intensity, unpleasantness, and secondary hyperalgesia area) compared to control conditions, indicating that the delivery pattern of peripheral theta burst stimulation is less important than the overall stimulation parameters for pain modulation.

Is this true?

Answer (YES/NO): NO